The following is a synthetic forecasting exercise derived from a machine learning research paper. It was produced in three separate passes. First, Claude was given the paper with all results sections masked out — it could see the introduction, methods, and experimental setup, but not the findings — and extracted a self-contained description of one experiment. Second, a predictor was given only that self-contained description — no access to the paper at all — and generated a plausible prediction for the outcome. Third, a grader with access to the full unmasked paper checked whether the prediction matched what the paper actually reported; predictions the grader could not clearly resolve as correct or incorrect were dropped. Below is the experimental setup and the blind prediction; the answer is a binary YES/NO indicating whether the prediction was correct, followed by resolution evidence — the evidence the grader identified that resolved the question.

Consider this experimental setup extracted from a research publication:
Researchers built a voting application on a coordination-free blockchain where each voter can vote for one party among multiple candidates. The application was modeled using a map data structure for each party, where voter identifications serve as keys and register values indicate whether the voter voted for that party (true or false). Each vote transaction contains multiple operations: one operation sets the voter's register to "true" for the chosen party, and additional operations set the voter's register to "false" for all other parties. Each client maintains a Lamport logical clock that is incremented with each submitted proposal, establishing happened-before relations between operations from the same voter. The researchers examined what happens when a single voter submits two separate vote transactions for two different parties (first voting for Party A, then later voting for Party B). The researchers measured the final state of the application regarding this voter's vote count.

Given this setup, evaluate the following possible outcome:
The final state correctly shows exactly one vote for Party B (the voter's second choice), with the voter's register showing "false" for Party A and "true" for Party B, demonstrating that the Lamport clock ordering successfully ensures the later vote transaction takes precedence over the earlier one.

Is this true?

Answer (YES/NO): YES